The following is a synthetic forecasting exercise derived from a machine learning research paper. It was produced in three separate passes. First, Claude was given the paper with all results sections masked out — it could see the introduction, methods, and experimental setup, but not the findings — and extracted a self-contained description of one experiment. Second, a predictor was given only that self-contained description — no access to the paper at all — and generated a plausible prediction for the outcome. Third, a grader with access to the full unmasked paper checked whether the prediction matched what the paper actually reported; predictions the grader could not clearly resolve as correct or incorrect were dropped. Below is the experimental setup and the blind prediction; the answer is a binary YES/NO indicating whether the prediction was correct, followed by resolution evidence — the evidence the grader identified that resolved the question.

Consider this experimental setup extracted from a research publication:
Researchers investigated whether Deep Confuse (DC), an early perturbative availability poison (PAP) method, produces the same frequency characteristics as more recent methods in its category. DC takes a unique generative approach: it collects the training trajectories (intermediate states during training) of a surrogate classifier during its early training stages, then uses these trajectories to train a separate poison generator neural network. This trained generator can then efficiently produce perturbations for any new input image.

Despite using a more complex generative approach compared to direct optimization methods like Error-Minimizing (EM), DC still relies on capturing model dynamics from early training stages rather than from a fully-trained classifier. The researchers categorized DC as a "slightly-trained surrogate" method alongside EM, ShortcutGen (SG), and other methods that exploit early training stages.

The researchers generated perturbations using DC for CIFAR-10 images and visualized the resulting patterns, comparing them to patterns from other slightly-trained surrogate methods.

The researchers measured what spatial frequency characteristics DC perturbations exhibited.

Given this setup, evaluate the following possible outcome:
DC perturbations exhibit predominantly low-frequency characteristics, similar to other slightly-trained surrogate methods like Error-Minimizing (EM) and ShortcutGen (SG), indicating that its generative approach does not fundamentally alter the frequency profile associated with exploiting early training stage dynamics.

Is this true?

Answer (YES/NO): YES